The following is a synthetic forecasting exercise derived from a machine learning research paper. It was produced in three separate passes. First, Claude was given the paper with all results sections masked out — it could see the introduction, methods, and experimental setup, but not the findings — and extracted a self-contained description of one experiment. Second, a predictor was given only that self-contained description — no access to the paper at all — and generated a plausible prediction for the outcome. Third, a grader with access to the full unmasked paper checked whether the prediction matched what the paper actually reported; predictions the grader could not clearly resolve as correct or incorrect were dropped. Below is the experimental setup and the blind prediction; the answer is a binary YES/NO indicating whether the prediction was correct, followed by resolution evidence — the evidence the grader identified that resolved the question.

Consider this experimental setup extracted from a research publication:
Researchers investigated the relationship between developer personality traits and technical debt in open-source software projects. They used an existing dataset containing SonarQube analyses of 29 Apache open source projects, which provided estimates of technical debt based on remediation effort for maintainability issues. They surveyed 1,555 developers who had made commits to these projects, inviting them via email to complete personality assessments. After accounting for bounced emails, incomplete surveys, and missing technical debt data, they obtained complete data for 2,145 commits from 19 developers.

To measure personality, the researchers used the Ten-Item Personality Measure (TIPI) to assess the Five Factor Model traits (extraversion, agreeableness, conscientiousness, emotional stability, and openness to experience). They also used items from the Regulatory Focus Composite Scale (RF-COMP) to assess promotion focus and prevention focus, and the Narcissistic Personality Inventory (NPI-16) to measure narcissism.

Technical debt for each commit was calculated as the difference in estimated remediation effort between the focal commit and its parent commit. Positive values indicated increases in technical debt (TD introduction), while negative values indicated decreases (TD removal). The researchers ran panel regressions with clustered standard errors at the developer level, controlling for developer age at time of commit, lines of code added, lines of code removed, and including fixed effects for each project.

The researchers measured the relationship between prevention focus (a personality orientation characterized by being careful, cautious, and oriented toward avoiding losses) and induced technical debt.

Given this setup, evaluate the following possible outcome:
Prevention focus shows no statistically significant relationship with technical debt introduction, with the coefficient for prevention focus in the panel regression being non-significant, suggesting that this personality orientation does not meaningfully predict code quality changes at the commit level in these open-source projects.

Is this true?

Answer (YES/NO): NO